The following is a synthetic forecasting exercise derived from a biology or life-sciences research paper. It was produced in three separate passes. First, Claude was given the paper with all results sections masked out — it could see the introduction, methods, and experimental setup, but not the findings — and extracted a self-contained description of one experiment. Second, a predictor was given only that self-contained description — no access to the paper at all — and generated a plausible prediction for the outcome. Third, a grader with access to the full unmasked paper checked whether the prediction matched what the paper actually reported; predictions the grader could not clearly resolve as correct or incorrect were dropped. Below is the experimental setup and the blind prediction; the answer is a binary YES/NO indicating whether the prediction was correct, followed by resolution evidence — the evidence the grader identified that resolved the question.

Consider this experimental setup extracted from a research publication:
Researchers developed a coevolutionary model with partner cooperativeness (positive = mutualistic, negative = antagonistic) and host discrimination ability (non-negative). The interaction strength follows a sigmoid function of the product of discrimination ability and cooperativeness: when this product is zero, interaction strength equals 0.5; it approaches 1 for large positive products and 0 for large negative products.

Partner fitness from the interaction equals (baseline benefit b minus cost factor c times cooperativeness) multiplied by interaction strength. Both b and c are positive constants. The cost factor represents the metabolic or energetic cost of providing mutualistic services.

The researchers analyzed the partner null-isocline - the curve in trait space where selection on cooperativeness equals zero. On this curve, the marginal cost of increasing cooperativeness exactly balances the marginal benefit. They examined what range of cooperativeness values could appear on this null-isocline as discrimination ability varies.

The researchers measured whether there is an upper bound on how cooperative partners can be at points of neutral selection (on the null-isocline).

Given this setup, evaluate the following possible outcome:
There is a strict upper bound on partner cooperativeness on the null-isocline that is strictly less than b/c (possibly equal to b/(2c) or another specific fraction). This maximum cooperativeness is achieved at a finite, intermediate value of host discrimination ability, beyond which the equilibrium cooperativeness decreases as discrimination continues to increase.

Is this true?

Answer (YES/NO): YES